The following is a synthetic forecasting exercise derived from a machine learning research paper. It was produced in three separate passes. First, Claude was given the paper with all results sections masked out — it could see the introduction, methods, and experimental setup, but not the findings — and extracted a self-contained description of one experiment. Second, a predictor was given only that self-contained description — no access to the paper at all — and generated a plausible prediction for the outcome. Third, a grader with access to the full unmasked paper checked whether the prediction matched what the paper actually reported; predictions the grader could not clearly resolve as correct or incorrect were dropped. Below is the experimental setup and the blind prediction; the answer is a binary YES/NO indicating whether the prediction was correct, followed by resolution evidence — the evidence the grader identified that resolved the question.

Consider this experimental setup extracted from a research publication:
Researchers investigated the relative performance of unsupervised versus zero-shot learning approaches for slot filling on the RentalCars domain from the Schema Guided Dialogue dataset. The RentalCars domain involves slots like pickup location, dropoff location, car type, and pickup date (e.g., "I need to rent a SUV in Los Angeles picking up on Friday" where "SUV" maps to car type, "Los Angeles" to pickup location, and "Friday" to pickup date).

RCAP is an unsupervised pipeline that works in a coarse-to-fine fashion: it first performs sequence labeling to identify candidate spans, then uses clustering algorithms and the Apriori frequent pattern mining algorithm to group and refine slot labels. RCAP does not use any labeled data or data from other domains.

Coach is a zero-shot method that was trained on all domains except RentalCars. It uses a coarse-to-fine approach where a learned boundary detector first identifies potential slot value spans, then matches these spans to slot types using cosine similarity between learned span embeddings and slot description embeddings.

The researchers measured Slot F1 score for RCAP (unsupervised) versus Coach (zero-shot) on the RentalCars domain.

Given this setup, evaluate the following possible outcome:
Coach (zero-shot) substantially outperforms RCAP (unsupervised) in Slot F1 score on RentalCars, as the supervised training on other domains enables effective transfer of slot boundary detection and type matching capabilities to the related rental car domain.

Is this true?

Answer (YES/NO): YES